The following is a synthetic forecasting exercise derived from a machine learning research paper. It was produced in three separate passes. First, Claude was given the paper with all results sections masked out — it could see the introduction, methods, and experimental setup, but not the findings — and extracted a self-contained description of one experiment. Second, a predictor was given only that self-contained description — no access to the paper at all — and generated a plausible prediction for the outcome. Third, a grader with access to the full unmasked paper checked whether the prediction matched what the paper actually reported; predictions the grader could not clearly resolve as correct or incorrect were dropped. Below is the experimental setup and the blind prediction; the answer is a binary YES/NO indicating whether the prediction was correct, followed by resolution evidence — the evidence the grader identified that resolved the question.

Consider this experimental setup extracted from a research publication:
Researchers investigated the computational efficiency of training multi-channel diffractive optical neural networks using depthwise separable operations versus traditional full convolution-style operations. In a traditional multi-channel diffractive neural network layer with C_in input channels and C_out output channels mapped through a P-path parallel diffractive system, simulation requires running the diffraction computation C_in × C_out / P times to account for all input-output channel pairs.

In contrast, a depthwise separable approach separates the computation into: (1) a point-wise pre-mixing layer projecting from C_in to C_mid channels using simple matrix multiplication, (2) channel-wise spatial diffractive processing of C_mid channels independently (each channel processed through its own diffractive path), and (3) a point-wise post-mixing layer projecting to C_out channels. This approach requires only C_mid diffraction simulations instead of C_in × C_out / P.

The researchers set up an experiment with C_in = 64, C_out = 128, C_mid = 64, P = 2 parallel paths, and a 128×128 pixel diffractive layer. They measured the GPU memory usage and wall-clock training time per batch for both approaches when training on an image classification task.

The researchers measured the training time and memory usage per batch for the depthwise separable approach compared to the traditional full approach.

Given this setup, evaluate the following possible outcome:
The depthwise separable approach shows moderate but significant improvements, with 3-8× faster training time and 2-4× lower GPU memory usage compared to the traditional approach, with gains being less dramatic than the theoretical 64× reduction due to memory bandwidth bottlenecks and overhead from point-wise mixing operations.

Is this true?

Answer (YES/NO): NO